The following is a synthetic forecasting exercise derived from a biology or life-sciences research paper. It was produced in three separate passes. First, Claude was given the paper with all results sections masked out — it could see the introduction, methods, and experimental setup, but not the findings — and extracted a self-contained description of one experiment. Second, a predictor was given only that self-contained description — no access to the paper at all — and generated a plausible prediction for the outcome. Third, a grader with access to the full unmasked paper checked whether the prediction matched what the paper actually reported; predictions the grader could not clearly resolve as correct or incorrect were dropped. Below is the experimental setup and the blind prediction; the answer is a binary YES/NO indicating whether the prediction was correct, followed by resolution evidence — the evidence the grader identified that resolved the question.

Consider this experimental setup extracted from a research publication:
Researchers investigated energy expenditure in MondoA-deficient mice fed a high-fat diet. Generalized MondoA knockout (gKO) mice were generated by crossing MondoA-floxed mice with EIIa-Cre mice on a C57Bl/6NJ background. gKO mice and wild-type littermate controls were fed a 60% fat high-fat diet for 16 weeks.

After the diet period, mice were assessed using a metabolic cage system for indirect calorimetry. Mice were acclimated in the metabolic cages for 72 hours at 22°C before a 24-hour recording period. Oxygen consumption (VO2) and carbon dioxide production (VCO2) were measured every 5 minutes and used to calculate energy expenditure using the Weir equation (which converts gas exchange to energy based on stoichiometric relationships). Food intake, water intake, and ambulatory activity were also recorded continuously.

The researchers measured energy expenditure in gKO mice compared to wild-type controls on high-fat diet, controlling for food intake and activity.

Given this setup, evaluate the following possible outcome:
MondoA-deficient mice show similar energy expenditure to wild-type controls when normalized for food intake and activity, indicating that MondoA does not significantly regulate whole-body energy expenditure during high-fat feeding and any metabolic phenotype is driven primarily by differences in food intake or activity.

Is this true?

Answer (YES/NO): NO